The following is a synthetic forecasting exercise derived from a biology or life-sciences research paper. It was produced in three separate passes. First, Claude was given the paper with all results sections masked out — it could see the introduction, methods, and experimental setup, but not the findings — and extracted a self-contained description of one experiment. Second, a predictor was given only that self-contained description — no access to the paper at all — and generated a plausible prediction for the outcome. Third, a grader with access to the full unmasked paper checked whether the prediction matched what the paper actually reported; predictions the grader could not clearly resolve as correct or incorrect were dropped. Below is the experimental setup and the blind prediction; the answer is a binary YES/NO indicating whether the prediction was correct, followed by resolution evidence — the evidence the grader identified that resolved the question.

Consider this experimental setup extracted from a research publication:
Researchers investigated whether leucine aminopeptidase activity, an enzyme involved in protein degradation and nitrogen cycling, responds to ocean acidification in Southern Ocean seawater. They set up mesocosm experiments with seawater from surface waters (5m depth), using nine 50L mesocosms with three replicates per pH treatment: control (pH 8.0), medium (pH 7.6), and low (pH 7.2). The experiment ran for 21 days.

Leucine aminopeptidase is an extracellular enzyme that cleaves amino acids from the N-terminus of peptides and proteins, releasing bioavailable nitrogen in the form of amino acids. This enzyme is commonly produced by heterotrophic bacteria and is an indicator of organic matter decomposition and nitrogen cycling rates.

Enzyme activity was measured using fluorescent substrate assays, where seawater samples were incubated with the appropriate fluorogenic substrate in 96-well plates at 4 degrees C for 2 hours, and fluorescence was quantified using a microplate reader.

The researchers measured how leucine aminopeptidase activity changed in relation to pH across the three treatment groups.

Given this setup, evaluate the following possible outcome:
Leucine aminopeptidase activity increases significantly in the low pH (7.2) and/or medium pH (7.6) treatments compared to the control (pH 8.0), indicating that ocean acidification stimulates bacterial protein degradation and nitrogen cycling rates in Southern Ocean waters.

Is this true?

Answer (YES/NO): NO